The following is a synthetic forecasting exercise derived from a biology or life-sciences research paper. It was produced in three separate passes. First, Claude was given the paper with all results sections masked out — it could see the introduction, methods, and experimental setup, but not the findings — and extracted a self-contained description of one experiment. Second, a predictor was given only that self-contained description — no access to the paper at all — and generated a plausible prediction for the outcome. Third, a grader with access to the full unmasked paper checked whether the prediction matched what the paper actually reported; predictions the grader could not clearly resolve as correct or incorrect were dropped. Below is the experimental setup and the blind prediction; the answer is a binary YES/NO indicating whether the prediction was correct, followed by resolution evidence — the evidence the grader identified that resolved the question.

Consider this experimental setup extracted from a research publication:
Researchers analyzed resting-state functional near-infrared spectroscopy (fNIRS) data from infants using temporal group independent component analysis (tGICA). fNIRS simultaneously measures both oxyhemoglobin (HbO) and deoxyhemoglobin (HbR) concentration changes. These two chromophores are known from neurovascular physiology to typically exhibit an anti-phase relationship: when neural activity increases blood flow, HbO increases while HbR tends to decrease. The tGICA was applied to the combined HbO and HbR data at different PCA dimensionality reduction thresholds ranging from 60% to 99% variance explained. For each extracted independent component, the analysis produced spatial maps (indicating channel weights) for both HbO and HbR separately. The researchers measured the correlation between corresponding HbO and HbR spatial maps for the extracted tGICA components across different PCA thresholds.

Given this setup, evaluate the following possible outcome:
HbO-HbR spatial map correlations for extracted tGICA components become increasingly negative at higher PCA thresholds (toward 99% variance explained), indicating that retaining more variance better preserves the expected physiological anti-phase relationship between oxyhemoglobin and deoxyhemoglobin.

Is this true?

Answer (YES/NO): NO